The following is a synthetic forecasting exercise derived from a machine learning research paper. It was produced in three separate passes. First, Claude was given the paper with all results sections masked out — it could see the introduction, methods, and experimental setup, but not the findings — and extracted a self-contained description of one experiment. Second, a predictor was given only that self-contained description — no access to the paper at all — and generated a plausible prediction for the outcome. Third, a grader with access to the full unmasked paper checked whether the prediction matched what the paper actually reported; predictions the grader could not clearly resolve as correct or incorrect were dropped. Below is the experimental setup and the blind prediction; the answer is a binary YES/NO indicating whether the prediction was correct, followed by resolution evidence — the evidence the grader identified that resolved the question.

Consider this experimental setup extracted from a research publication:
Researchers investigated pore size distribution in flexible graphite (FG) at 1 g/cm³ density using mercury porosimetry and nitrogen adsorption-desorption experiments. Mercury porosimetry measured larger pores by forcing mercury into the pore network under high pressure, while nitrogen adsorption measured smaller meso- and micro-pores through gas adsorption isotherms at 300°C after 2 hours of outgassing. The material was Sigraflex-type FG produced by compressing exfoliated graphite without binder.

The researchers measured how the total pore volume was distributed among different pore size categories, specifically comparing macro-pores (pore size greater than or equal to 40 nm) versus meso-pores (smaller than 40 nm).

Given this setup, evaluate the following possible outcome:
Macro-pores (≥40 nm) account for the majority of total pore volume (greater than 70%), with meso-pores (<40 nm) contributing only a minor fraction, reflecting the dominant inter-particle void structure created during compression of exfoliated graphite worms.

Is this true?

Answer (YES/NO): YES